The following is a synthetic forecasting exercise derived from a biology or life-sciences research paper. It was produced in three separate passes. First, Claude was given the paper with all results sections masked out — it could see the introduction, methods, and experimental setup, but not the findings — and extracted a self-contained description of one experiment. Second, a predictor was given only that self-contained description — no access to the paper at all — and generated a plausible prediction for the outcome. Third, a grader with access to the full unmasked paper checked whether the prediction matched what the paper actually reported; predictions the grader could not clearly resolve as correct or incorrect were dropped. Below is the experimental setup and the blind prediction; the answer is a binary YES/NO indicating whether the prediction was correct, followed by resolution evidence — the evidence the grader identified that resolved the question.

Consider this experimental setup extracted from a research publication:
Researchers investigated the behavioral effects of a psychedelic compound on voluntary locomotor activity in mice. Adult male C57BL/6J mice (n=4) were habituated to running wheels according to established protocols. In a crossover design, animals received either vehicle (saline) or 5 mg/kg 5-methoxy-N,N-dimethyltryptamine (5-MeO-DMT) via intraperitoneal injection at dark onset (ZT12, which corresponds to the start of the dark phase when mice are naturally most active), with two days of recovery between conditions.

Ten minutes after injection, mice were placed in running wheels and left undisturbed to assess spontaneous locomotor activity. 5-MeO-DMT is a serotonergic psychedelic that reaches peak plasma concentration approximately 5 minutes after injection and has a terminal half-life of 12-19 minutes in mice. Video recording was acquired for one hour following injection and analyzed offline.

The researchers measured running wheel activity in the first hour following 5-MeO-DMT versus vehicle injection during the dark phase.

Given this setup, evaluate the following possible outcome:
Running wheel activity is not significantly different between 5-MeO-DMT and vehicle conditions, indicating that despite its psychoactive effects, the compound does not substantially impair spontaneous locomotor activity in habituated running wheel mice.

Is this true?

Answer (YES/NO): NO